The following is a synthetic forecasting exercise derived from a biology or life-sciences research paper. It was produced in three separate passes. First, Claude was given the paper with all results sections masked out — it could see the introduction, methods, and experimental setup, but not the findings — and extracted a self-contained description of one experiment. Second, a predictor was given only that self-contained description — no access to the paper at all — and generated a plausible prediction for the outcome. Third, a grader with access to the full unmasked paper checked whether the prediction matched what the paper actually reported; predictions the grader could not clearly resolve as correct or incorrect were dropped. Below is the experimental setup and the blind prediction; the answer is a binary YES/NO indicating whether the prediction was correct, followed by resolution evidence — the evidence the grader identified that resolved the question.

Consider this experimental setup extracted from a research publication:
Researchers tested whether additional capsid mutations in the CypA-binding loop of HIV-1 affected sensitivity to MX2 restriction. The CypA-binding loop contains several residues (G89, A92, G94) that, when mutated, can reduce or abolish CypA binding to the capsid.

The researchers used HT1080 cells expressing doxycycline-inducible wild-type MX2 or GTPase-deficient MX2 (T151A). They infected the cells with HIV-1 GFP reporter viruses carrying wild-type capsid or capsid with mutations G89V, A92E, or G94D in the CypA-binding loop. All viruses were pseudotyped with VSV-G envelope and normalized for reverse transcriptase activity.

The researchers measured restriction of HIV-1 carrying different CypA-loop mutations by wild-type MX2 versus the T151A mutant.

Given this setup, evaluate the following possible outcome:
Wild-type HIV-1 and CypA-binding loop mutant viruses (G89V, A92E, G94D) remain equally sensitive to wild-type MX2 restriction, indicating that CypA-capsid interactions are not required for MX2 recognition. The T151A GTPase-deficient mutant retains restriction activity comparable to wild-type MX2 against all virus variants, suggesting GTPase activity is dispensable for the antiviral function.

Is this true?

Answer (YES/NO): NO